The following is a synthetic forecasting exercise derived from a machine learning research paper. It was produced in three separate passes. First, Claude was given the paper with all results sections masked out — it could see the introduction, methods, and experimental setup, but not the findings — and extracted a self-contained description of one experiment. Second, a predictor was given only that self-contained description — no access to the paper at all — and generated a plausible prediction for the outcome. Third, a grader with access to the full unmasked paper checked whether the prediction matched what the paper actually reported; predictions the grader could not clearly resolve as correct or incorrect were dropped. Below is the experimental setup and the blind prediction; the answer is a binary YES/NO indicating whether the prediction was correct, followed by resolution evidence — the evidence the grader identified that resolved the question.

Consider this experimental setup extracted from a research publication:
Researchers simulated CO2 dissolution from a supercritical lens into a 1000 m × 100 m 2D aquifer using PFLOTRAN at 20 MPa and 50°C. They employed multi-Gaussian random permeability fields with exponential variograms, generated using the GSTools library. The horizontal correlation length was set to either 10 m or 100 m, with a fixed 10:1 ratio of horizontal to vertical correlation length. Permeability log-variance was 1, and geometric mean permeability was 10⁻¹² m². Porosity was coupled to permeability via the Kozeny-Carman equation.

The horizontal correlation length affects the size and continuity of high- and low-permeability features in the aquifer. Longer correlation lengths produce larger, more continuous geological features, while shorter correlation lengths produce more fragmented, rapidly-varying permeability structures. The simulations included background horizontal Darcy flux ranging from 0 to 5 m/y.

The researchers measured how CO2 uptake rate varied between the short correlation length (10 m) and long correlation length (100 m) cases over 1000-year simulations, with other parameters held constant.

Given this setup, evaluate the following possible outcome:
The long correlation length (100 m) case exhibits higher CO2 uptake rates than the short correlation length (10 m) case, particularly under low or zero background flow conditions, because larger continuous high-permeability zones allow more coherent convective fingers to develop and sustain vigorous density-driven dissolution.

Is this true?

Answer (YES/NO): NO